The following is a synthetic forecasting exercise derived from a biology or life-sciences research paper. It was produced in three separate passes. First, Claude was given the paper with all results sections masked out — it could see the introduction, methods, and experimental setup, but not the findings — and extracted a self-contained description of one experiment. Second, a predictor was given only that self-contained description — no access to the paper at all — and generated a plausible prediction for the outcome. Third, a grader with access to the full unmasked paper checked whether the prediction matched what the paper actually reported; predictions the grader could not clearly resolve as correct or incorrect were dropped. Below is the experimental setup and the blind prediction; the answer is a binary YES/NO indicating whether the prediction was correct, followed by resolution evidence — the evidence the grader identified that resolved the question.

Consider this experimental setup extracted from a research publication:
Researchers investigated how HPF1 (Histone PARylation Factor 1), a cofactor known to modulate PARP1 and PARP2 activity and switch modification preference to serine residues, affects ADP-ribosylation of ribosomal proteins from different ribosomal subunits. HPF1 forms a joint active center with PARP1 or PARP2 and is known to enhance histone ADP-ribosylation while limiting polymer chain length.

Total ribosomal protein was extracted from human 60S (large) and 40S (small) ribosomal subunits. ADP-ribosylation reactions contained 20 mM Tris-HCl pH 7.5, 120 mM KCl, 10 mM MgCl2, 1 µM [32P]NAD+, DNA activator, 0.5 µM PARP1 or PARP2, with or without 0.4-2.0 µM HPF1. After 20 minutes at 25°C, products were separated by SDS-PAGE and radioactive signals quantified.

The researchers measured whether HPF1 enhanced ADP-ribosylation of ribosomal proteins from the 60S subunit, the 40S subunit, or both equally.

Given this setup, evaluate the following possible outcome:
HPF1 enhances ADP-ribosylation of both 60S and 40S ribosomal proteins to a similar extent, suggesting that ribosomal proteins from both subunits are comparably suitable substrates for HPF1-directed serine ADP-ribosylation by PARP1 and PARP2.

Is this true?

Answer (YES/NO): NO